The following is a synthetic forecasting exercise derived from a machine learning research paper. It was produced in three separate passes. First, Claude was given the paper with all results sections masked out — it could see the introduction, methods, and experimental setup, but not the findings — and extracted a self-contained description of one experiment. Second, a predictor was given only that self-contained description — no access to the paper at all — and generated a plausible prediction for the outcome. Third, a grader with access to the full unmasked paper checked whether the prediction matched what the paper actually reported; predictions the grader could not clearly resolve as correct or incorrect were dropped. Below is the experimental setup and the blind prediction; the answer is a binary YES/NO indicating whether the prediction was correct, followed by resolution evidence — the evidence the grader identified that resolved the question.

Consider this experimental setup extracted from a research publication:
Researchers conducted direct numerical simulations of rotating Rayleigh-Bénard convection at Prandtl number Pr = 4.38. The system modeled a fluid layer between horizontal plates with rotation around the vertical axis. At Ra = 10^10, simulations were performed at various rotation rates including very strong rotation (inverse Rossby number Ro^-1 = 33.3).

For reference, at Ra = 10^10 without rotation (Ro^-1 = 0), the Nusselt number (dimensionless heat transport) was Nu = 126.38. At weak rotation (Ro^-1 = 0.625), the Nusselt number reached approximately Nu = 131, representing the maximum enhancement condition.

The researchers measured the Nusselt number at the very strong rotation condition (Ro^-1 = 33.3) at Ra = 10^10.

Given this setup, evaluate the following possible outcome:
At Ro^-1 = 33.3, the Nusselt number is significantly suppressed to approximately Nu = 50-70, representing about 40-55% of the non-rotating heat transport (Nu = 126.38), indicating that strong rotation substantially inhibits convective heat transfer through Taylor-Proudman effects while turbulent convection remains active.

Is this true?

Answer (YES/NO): NO